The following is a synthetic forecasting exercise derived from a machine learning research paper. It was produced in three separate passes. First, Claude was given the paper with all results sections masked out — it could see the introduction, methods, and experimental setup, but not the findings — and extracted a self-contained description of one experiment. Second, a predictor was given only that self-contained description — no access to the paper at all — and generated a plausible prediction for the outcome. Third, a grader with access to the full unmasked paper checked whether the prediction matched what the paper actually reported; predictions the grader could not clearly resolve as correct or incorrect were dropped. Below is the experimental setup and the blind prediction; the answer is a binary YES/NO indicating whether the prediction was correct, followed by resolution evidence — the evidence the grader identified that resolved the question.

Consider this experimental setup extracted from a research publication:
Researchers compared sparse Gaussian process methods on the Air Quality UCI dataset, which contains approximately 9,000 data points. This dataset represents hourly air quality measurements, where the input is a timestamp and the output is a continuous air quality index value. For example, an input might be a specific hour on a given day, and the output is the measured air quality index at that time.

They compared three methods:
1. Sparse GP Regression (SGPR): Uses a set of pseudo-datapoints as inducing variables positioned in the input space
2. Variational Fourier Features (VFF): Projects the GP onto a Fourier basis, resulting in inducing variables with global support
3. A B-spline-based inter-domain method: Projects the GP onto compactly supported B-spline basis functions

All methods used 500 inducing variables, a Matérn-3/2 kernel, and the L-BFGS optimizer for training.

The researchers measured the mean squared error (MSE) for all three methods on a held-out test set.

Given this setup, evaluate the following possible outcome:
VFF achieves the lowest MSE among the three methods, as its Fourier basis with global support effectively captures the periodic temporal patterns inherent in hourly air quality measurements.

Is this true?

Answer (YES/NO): NO